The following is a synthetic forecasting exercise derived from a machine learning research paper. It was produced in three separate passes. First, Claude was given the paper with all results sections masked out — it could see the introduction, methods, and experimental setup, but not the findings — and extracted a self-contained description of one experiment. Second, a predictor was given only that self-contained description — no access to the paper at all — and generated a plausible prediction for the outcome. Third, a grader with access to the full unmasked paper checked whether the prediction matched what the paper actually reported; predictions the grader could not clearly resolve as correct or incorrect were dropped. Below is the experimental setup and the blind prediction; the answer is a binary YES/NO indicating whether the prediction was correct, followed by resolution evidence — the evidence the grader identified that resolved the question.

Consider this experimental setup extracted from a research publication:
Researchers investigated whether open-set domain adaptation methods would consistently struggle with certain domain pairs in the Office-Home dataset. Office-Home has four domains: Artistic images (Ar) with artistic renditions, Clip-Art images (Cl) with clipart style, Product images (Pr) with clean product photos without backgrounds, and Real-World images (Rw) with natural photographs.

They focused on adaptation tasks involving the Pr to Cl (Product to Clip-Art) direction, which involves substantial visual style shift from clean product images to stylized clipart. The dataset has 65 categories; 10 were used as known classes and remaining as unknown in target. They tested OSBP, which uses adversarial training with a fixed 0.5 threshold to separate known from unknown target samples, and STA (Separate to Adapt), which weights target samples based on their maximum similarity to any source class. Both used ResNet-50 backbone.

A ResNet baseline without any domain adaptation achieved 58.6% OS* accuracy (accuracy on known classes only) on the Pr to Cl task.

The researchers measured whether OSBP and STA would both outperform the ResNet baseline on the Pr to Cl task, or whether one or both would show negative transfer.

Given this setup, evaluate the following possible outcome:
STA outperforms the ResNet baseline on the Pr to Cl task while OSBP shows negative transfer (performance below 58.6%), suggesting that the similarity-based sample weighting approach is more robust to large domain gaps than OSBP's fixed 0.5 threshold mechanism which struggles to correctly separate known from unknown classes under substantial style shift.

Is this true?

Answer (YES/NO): NO